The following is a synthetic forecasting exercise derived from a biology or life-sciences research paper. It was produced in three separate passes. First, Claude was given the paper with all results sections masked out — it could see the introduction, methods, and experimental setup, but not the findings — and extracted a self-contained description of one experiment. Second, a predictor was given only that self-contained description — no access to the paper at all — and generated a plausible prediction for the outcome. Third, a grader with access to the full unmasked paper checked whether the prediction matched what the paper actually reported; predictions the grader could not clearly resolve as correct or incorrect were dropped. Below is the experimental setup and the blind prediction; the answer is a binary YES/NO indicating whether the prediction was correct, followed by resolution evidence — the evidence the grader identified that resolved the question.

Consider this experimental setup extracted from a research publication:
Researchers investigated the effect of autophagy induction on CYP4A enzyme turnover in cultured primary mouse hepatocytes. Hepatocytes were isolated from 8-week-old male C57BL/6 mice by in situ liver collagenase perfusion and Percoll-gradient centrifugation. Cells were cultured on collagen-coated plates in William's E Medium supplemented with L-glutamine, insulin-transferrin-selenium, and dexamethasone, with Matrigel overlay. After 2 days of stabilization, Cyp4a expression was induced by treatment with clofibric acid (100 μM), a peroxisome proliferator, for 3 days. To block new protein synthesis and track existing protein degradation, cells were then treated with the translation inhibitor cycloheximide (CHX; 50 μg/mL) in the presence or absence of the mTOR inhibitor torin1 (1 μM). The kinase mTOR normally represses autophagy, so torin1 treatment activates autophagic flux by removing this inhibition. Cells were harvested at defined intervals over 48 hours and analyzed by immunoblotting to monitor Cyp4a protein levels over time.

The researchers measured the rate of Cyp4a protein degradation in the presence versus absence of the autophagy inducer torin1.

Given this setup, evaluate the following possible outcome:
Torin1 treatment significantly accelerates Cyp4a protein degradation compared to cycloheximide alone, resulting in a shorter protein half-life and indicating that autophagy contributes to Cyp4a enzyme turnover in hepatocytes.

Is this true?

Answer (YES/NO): YES